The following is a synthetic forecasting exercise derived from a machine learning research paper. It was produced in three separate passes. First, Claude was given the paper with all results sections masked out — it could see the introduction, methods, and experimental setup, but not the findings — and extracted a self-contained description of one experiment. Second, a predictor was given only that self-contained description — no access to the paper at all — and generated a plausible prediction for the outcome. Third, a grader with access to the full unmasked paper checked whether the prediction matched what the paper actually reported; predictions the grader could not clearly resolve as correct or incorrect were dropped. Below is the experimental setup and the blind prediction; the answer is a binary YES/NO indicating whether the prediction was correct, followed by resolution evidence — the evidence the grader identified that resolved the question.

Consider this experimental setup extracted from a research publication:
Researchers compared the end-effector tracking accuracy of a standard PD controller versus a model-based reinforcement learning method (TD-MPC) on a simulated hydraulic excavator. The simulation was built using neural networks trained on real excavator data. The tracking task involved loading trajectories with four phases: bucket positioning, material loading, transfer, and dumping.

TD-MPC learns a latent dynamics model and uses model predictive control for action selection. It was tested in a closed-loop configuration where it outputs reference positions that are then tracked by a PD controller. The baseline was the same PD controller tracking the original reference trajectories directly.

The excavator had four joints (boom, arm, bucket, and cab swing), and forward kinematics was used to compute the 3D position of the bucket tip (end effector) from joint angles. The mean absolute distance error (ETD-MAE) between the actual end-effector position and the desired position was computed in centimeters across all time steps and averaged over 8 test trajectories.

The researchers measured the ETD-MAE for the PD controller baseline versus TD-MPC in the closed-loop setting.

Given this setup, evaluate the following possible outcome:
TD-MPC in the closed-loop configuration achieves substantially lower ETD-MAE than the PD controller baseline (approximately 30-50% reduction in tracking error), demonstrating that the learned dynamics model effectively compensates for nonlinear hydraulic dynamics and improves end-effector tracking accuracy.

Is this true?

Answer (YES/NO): YES